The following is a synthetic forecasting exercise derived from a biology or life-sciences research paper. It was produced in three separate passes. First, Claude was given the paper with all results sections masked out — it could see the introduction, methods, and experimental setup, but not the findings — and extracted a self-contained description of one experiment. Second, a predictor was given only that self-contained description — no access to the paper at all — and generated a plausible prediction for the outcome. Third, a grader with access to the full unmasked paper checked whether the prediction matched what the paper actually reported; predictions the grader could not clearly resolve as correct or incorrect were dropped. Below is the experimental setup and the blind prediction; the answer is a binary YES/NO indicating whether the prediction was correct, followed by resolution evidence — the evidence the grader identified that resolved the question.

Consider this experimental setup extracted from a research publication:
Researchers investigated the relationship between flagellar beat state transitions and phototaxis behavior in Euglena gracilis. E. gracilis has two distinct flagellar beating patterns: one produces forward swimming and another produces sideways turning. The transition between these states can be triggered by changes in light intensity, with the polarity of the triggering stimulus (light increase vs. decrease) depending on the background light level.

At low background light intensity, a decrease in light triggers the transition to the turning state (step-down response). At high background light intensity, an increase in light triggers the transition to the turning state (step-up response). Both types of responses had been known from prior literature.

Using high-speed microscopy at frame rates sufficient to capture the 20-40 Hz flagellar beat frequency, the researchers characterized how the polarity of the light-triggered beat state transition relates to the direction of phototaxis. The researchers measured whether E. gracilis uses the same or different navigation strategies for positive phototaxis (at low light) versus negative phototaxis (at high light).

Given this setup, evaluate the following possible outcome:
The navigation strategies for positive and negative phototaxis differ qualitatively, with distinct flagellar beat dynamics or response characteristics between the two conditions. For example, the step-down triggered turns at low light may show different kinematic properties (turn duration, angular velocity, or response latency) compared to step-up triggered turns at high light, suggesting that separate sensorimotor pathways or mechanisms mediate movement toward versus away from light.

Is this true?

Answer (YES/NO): YES